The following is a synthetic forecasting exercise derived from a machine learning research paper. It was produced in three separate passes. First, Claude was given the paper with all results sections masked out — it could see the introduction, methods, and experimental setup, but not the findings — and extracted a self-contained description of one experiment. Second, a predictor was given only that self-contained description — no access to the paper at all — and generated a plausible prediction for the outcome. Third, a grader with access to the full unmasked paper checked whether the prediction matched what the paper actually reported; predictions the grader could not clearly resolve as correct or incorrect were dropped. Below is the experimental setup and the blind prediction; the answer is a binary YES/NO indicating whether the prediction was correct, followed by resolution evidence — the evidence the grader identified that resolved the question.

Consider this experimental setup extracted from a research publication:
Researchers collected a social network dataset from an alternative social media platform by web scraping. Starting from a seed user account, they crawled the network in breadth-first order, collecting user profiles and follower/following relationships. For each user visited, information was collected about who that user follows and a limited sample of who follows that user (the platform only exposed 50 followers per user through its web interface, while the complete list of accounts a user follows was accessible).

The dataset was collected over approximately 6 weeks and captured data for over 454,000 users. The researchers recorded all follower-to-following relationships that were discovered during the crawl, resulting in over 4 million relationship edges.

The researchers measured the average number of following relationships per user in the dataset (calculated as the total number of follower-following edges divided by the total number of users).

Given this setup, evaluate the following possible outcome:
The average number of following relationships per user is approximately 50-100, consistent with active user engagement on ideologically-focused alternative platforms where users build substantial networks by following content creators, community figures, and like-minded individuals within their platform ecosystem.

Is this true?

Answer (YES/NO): NO